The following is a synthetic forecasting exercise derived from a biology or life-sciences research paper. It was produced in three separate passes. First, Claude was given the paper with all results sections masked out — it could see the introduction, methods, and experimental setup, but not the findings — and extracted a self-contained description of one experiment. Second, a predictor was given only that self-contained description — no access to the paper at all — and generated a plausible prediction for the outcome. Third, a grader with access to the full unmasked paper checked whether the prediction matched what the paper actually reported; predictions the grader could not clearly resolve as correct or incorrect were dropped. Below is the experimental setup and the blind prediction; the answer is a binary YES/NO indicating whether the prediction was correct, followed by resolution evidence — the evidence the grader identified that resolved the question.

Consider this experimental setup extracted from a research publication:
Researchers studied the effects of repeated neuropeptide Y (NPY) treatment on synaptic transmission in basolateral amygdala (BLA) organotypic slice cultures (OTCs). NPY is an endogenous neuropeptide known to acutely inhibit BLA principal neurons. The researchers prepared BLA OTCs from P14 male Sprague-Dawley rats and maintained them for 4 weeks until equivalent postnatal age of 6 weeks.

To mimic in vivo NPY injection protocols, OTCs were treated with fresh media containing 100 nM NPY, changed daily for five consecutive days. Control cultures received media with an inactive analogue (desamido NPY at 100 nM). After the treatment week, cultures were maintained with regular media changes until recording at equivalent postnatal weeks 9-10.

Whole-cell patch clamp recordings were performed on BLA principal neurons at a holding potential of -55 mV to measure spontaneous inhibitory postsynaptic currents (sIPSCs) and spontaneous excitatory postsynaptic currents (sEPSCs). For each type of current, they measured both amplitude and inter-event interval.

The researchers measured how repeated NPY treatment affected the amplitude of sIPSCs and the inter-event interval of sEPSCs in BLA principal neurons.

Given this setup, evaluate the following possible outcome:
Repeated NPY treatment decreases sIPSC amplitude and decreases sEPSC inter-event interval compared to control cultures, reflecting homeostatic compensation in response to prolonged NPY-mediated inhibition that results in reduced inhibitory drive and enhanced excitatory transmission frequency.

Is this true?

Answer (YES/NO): NO